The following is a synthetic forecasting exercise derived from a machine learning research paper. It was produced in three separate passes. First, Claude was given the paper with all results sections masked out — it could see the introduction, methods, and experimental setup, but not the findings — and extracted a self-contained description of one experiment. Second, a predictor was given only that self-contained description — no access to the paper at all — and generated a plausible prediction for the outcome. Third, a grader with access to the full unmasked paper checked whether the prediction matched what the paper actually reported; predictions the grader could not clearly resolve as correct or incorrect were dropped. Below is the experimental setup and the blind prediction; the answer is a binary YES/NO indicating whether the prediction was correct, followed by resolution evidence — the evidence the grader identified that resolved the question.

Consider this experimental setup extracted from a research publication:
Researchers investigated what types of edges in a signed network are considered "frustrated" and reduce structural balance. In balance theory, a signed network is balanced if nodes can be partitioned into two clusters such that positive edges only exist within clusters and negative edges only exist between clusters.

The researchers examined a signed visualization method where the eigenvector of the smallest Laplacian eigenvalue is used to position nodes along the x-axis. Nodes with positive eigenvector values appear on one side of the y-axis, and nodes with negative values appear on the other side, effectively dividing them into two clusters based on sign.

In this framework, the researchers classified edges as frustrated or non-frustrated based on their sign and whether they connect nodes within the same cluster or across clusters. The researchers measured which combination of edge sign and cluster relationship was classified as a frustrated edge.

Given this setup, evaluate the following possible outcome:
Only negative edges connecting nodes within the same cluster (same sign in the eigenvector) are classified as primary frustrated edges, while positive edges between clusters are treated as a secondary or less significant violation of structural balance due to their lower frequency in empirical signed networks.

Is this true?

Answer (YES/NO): NO